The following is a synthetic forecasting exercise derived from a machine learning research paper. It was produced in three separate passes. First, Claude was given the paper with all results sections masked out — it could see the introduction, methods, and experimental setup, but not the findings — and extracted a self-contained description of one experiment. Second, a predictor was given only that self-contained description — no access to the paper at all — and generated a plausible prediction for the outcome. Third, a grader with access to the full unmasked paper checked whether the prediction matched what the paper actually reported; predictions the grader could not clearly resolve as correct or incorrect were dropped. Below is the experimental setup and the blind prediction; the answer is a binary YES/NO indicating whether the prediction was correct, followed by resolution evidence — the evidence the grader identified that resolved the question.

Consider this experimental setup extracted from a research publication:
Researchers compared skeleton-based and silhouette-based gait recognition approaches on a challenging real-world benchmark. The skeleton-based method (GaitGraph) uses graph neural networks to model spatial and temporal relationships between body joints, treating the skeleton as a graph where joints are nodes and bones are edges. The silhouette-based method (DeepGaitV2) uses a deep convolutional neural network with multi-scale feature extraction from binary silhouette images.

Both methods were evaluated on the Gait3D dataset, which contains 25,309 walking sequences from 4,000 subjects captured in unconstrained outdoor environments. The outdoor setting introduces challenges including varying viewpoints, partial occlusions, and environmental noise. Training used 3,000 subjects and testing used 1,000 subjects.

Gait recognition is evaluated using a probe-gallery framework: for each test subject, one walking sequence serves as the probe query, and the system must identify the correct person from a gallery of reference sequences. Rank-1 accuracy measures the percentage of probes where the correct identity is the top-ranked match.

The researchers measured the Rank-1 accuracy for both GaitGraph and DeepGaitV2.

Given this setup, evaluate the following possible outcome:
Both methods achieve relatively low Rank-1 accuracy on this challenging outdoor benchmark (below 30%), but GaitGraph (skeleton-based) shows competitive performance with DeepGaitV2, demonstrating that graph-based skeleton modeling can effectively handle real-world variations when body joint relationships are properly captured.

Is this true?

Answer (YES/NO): NO